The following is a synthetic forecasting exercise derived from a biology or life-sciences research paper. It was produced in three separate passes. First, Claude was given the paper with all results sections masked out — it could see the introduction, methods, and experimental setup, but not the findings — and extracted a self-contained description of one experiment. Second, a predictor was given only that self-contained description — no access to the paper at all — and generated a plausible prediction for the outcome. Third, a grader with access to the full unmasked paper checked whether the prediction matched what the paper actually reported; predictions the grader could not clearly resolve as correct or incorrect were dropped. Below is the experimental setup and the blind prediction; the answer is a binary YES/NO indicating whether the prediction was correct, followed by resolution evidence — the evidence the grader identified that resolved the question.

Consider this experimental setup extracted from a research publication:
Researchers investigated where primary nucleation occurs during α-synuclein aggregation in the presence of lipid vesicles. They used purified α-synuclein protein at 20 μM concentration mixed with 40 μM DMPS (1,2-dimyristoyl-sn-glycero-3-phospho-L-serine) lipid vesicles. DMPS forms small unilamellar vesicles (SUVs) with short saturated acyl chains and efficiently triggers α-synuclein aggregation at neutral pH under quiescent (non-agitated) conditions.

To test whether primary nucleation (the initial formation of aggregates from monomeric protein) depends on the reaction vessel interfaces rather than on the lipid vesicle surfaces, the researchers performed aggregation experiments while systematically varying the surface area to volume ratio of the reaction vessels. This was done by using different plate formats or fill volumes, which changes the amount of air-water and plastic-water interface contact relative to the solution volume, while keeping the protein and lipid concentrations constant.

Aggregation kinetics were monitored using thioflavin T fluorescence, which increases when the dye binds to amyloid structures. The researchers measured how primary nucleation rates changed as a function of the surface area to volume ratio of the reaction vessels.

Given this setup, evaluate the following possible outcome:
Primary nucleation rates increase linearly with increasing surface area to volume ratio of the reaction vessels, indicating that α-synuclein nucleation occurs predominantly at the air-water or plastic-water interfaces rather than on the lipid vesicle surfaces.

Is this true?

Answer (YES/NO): NO